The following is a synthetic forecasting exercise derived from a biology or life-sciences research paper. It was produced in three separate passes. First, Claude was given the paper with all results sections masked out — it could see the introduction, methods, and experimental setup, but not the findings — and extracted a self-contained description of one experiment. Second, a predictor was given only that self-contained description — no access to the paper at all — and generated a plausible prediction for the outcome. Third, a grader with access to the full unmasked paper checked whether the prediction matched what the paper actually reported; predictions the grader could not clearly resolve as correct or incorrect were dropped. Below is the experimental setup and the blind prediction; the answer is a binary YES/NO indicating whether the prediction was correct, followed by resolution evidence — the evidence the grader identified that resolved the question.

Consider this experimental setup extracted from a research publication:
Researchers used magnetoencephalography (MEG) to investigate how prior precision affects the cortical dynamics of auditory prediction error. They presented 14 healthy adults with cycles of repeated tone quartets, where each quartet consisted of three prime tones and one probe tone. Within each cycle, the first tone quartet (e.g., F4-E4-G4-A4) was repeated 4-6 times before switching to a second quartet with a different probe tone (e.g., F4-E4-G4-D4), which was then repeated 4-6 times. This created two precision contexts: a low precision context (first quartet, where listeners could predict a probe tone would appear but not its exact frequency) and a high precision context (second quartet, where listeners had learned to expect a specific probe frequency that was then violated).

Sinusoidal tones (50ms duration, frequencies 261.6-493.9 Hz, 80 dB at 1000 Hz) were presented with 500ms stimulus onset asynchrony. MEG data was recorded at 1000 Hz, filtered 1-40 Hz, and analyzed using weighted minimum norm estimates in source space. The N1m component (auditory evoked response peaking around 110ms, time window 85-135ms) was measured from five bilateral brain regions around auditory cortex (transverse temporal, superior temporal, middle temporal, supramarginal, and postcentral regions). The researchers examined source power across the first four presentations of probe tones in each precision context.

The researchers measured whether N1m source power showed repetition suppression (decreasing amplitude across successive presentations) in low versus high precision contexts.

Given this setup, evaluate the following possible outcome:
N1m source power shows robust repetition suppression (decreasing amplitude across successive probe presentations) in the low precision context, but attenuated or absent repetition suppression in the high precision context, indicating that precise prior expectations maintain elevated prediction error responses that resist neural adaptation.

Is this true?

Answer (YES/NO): NO